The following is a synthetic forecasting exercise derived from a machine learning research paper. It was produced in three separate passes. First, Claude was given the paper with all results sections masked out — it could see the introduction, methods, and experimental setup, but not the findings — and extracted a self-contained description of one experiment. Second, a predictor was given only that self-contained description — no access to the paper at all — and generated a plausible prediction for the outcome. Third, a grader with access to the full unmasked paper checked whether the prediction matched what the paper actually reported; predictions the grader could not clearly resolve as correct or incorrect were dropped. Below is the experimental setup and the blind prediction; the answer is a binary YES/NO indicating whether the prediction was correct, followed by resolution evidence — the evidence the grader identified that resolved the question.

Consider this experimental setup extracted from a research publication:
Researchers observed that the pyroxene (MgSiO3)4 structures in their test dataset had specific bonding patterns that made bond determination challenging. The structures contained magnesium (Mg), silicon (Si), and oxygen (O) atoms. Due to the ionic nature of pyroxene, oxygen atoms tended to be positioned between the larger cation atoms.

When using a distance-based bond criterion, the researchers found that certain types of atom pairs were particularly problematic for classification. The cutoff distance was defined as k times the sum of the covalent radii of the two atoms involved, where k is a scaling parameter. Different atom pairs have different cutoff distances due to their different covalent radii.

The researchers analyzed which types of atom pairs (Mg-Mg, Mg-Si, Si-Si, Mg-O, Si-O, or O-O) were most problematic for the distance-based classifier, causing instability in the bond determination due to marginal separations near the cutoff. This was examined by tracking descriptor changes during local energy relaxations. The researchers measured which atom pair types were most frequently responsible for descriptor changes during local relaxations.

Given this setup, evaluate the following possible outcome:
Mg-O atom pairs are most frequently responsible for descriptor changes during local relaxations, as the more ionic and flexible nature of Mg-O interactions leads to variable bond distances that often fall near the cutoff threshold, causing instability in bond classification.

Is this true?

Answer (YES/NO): NO